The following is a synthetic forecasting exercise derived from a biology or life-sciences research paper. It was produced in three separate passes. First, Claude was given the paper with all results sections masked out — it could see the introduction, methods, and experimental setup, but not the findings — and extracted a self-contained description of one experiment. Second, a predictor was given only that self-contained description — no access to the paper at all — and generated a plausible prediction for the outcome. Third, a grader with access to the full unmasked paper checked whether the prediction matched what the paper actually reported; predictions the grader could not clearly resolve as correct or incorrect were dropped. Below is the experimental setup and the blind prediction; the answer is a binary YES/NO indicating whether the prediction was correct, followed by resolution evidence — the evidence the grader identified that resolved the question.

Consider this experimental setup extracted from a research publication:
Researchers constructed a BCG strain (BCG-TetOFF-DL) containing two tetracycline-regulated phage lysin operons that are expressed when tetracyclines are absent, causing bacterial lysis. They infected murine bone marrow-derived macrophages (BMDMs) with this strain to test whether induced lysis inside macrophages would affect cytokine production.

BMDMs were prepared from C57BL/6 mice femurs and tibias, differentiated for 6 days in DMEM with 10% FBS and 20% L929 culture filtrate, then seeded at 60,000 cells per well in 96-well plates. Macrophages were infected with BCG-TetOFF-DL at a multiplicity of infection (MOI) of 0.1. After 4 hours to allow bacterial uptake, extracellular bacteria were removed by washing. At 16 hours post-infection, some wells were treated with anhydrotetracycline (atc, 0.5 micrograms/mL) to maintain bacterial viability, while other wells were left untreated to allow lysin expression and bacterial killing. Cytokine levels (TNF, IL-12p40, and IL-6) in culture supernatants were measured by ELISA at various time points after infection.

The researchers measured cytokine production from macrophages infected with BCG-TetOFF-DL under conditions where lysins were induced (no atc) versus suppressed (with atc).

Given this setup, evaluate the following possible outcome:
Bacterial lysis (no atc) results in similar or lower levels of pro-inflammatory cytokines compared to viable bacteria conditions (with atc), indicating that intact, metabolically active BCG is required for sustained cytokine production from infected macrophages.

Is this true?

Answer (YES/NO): NO